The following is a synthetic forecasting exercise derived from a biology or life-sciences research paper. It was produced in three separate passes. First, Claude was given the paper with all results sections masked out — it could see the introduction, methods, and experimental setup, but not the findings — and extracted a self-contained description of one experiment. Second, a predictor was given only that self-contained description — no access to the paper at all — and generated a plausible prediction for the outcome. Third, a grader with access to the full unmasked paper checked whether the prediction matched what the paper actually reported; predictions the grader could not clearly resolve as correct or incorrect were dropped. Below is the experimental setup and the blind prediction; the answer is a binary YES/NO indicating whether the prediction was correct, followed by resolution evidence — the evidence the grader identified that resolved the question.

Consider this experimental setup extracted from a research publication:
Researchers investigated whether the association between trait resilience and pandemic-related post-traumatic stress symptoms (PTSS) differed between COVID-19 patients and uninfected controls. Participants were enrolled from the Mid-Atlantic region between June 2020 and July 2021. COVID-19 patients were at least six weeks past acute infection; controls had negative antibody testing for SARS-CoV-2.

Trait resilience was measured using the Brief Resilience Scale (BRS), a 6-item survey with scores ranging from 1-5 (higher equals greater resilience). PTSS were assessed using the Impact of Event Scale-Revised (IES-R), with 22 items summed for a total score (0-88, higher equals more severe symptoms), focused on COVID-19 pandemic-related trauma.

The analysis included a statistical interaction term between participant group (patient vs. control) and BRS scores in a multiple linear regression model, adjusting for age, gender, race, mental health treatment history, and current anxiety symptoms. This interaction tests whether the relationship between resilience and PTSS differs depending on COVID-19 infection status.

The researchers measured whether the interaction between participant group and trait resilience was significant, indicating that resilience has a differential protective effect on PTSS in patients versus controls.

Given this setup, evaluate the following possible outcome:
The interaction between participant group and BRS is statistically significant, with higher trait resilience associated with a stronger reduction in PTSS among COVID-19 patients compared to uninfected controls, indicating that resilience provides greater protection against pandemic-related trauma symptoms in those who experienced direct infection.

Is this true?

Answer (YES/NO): NO